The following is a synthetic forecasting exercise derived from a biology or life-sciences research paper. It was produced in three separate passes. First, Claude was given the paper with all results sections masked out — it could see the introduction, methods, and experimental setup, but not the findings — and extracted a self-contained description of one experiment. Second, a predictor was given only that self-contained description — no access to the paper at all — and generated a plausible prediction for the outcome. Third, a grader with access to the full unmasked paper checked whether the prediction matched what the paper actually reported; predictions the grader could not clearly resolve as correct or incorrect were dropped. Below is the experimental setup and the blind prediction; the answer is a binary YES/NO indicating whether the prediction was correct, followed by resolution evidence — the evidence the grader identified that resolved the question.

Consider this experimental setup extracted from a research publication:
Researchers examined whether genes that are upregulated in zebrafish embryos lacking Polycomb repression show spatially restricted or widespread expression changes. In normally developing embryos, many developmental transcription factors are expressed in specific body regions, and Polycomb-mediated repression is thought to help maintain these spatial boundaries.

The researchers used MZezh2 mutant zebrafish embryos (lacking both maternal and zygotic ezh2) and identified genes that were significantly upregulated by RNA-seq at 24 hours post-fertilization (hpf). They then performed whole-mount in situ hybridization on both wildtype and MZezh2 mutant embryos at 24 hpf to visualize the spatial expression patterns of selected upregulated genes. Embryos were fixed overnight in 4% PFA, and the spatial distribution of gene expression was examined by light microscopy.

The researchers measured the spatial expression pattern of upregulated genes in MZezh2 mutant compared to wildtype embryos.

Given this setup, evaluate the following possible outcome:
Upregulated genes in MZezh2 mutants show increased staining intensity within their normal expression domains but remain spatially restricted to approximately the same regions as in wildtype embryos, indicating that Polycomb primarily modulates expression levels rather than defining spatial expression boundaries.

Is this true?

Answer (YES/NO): NO